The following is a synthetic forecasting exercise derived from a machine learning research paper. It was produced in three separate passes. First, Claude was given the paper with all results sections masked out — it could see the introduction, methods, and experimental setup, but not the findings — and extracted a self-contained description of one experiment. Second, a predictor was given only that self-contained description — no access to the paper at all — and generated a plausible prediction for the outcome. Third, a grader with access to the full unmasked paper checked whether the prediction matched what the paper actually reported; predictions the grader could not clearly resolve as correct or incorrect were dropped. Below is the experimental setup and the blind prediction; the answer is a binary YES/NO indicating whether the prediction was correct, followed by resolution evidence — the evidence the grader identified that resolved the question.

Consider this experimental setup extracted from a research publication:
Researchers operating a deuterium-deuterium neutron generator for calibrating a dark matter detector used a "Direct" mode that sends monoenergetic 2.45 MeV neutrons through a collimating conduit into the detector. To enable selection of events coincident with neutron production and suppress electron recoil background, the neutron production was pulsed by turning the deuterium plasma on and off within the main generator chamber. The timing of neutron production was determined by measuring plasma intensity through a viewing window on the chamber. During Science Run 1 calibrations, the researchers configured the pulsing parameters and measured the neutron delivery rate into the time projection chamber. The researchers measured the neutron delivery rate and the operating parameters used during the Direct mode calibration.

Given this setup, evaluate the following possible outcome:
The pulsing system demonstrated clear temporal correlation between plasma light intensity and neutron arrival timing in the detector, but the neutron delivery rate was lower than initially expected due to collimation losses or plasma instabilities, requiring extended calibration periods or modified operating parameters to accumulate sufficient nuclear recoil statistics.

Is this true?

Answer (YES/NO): NO